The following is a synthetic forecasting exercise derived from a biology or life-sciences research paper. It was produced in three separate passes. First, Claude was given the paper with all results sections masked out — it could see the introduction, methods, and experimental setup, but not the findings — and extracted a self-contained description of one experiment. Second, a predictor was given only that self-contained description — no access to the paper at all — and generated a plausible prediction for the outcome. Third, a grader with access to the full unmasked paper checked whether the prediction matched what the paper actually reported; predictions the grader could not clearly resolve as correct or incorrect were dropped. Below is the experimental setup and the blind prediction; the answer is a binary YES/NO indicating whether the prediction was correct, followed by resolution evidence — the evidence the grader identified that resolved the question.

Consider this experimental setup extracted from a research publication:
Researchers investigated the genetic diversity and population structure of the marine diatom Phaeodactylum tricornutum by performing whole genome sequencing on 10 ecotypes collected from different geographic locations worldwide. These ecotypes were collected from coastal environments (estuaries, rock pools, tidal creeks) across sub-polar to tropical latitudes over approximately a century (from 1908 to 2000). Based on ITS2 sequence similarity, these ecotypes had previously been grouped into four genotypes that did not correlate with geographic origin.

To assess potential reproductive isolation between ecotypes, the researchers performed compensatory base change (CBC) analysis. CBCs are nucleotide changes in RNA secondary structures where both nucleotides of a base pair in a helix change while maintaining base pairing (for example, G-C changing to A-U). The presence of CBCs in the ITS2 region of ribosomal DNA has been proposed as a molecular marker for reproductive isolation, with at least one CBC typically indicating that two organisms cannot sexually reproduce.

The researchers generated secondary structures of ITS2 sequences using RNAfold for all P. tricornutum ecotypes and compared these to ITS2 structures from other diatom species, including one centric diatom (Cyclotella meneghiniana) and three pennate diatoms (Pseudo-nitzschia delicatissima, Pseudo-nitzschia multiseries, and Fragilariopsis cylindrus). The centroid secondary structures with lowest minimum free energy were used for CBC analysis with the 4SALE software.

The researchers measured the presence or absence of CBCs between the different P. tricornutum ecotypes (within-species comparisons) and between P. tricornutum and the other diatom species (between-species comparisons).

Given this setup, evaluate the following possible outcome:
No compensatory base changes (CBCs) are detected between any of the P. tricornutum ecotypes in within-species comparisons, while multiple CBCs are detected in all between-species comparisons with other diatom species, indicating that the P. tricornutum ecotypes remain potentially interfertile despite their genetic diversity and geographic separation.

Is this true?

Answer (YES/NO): YES